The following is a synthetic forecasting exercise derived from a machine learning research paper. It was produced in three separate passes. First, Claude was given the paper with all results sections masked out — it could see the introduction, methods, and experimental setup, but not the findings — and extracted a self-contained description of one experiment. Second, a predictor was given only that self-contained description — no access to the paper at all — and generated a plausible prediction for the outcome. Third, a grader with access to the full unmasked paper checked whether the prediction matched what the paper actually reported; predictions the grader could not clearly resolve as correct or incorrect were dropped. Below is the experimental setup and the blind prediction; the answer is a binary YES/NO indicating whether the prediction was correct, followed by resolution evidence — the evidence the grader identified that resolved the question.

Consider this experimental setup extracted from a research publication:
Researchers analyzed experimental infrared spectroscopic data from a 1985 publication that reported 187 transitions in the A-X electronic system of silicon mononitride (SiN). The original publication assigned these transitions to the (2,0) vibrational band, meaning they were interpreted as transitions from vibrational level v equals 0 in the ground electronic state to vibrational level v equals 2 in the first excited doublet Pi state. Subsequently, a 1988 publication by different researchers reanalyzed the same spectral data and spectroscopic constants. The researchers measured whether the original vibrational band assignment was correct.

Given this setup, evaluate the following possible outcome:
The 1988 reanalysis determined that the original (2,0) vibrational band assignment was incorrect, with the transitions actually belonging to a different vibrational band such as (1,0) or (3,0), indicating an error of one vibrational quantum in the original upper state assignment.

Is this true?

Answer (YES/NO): YES